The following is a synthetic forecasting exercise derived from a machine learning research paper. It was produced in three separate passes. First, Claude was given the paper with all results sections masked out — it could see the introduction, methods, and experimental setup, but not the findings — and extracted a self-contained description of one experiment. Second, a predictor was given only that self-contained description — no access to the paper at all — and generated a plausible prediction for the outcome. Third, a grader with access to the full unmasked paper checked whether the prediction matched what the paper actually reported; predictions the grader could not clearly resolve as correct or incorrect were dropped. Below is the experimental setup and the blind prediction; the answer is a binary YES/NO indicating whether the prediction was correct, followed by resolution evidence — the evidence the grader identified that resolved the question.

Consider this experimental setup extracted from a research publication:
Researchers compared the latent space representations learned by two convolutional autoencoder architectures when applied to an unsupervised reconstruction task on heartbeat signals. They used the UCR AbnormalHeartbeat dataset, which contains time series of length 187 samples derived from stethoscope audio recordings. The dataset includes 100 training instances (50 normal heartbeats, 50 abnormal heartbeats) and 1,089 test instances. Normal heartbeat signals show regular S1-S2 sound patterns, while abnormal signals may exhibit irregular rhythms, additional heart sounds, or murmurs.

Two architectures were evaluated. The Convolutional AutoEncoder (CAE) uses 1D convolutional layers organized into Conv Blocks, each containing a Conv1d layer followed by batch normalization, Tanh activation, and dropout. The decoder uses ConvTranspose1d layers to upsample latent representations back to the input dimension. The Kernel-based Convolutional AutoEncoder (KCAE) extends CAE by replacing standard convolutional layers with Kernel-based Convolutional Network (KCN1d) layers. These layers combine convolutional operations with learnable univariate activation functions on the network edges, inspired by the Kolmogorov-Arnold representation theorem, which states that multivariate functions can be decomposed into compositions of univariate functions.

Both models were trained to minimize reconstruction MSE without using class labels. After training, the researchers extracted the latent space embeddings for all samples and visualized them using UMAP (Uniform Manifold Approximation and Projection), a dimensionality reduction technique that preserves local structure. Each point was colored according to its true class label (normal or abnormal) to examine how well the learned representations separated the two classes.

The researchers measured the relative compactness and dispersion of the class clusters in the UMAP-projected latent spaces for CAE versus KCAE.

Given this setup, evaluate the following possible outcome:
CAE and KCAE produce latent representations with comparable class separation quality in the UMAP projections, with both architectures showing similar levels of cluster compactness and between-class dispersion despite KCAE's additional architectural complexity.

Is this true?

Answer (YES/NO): NO